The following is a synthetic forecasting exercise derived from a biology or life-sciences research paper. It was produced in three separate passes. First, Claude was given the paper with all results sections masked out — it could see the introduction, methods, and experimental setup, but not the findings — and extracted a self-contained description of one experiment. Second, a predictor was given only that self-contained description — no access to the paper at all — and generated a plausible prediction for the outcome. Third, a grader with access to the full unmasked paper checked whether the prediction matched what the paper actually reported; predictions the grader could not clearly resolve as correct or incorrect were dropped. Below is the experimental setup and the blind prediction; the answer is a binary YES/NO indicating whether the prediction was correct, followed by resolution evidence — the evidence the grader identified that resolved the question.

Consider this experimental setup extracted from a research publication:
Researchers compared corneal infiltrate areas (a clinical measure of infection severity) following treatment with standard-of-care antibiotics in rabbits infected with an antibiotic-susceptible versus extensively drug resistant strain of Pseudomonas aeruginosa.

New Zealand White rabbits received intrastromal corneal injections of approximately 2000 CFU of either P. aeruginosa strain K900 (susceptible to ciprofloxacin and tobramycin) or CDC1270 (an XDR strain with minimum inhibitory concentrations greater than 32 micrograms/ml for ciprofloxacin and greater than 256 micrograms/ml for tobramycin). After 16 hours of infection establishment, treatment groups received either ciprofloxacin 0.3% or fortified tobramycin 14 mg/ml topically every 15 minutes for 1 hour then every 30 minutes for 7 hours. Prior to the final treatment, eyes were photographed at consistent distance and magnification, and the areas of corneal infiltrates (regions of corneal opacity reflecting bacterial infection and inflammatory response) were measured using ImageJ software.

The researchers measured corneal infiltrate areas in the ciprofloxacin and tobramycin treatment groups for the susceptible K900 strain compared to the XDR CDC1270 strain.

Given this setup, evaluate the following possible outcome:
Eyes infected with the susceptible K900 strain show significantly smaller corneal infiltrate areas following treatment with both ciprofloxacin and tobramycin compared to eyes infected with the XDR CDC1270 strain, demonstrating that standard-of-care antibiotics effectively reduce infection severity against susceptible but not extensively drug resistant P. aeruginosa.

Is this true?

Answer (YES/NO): NO